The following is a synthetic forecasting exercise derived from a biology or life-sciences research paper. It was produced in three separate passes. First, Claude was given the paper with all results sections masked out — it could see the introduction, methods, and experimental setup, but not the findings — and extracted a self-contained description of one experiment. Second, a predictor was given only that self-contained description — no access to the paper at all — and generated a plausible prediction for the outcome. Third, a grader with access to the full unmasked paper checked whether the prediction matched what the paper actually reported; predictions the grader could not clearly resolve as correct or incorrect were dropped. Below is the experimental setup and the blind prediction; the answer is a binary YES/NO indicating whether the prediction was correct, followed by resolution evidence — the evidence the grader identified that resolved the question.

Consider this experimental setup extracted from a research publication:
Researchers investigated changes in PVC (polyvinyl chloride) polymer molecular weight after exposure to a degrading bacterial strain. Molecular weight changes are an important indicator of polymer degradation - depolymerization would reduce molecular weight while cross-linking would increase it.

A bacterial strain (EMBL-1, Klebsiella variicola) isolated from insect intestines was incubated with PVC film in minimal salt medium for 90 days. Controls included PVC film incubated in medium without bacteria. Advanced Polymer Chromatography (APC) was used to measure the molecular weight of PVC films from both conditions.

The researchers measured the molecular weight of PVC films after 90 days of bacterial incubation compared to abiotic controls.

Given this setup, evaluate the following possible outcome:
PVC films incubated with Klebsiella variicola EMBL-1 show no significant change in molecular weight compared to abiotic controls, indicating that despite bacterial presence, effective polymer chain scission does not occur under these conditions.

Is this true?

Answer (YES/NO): NO